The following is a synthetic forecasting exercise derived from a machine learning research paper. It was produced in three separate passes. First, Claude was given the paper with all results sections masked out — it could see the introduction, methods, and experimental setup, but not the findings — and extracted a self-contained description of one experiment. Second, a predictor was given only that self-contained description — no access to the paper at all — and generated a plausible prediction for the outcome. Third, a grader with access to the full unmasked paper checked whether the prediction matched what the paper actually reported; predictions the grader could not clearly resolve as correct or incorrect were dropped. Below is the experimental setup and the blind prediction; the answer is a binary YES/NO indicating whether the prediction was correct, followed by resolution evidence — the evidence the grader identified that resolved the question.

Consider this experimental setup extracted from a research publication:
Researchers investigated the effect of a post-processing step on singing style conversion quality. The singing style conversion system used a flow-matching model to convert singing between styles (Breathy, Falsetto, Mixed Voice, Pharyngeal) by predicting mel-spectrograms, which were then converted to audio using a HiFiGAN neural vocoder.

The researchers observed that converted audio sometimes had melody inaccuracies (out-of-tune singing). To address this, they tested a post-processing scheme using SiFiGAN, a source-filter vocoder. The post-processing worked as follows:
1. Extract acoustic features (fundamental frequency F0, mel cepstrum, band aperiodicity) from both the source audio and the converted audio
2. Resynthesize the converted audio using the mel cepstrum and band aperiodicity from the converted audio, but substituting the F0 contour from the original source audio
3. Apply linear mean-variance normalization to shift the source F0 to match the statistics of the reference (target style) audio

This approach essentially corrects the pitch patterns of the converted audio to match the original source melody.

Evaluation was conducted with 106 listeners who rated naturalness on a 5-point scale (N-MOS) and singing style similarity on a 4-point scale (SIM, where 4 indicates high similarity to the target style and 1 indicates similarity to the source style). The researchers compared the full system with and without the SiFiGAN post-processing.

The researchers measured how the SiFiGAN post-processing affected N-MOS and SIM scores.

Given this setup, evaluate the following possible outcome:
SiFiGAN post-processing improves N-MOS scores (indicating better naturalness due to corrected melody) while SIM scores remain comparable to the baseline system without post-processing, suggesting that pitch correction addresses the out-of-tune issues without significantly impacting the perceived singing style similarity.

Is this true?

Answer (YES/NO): YES